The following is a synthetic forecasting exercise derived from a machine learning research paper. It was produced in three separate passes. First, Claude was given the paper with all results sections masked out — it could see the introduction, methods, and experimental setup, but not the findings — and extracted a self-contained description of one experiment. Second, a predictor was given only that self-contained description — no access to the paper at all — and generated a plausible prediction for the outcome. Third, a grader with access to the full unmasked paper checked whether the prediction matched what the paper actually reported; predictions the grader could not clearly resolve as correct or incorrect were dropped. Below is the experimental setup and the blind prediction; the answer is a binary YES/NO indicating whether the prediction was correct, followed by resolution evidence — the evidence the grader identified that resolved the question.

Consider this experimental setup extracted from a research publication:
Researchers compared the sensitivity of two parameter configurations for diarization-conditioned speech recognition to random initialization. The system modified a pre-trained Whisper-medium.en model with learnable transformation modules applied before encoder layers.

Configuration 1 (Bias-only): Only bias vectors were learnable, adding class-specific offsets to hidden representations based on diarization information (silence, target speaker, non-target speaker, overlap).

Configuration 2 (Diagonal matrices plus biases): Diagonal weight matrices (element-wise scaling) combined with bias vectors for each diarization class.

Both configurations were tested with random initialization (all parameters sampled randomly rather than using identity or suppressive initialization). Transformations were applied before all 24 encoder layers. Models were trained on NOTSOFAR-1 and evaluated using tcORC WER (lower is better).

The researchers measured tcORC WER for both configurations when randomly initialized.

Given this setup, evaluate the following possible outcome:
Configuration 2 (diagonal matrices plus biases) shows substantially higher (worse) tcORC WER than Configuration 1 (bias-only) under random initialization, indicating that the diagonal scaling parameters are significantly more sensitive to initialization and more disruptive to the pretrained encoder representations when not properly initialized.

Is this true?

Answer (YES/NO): YES